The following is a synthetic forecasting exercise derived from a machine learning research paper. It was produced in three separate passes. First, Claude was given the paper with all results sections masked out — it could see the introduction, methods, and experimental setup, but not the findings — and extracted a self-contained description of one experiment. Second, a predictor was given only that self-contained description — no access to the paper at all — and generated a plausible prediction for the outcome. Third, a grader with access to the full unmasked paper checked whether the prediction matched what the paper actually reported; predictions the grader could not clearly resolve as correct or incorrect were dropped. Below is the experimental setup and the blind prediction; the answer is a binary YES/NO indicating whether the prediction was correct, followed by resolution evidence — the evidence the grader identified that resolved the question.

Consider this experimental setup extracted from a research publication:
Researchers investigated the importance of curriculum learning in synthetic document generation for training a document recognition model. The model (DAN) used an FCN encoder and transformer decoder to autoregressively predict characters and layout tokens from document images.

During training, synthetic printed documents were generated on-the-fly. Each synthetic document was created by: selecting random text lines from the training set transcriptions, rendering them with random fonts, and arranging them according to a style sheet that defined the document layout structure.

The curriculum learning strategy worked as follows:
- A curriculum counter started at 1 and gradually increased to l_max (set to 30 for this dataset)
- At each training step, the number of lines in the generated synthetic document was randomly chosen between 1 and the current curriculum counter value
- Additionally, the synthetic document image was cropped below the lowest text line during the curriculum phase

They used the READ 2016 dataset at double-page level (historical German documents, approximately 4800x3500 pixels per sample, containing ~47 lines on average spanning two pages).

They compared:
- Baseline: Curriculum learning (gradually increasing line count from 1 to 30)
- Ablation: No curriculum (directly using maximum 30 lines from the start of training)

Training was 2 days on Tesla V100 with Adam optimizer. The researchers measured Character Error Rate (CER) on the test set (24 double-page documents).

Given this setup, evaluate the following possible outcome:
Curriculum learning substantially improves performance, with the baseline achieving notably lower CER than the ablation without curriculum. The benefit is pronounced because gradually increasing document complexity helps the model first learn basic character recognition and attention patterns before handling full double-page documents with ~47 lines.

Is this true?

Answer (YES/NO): YES